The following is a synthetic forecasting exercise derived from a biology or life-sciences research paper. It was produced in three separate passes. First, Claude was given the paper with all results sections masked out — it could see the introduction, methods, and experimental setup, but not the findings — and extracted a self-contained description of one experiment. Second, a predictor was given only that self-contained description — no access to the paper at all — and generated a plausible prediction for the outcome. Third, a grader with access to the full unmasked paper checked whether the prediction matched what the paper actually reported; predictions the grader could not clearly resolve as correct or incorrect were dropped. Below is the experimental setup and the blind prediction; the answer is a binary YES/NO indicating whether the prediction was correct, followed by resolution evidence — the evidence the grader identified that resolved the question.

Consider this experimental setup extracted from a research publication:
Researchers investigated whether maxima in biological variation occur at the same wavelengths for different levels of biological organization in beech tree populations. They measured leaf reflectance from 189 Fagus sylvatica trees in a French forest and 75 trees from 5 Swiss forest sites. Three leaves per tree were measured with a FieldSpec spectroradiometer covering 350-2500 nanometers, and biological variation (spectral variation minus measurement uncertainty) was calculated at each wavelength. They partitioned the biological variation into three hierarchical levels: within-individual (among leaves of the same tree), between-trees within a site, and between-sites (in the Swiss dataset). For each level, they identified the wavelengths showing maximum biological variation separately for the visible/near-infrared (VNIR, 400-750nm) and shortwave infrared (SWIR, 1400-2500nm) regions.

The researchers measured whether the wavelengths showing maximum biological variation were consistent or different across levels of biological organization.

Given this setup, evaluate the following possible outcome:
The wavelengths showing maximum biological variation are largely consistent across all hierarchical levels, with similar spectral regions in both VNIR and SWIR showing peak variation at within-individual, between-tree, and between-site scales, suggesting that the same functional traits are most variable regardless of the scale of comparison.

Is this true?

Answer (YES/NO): NO